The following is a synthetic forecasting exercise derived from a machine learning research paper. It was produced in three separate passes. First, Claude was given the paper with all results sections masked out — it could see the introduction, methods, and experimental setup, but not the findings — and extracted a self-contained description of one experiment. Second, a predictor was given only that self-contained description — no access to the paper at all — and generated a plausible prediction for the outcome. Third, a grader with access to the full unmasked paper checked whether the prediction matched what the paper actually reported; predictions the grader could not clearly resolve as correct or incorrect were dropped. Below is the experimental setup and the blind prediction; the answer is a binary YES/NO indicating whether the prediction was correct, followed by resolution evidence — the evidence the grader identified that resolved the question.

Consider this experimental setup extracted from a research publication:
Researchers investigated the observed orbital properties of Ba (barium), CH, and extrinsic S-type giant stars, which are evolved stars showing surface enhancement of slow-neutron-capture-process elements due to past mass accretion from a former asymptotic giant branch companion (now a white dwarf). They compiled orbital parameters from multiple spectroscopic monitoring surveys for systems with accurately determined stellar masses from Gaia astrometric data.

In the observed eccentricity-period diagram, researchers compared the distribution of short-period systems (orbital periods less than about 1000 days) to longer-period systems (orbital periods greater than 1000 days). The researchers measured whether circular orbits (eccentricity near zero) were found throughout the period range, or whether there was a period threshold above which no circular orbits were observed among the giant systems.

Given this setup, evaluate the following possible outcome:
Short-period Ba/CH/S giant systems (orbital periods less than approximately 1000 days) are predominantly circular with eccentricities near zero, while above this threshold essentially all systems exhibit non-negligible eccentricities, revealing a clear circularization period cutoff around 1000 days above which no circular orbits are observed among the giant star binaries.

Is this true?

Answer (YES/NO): YES